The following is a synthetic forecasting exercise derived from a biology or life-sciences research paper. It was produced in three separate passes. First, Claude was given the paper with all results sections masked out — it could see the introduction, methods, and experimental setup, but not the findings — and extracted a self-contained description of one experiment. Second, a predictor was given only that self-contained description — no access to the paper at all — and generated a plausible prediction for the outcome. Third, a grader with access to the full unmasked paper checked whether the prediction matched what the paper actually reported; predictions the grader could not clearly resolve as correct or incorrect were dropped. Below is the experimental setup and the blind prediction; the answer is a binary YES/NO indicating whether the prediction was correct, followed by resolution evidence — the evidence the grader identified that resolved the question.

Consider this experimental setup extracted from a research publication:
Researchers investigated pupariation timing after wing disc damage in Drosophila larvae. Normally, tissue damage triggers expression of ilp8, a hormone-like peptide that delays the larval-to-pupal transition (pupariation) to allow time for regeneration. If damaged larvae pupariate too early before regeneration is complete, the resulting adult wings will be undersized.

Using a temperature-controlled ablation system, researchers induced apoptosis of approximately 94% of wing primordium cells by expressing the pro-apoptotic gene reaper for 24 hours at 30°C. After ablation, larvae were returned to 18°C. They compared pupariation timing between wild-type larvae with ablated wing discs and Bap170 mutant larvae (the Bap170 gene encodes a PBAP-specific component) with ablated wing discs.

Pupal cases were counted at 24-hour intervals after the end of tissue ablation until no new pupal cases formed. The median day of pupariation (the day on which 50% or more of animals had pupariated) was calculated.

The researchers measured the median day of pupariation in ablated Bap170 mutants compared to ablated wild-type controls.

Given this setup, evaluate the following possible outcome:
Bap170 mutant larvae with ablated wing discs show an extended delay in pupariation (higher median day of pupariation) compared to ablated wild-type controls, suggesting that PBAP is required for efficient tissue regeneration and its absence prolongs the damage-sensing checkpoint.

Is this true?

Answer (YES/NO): NO